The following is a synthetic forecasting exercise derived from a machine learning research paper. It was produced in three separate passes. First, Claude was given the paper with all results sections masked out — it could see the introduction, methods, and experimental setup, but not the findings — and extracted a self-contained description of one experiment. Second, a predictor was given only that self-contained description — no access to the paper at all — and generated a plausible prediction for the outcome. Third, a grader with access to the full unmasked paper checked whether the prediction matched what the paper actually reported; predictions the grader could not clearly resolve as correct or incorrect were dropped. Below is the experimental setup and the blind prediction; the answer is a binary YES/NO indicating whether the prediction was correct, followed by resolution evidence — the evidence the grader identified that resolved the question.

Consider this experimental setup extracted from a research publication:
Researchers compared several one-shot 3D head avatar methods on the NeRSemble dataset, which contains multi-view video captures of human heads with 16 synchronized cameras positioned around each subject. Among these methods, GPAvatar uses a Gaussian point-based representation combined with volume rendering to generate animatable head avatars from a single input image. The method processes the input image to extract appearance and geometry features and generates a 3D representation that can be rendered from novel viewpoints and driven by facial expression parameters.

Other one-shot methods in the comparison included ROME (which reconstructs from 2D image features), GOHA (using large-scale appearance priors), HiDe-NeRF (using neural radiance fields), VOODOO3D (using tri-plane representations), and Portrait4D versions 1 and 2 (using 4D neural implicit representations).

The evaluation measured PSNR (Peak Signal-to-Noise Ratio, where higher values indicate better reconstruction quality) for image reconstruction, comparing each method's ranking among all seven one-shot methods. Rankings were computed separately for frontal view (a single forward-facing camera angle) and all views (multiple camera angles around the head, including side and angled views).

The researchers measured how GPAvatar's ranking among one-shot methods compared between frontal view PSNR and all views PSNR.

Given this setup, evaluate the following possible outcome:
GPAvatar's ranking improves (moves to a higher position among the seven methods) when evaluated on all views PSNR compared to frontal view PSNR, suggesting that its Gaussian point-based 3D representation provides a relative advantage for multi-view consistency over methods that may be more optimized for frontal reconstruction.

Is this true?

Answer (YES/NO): NO